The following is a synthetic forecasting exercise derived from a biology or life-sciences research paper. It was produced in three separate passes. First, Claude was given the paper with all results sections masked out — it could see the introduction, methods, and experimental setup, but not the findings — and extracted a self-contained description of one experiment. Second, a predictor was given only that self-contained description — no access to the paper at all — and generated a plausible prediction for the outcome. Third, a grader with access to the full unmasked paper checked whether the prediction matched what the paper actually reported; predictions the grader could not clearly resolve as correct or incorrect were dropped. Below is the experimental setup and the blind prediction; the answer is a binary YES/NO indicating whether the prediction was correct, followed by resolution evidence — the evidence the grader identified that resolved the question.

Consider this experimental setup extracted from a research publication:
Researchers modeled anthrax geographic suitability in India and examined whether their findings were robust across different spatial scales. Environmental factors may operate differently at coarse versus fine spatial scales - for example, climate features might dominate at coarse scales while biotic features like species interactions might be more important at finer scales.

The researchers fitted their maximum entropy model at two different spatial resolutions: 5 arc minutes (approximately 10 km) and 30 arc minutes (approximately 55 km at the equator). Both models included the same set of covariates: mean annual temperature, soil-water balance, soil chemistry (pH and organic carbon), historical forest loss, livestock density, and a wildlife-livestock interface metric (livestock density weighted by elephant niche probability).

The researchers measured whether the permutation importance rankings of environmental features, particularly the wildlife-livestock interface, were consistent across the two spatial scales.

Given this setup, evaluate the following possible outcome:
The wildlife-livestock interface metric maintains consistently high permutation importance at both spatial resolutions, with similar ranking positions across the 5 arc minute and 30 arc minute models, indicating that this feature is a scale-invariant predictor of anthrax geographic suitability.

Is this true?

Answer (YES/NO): YES